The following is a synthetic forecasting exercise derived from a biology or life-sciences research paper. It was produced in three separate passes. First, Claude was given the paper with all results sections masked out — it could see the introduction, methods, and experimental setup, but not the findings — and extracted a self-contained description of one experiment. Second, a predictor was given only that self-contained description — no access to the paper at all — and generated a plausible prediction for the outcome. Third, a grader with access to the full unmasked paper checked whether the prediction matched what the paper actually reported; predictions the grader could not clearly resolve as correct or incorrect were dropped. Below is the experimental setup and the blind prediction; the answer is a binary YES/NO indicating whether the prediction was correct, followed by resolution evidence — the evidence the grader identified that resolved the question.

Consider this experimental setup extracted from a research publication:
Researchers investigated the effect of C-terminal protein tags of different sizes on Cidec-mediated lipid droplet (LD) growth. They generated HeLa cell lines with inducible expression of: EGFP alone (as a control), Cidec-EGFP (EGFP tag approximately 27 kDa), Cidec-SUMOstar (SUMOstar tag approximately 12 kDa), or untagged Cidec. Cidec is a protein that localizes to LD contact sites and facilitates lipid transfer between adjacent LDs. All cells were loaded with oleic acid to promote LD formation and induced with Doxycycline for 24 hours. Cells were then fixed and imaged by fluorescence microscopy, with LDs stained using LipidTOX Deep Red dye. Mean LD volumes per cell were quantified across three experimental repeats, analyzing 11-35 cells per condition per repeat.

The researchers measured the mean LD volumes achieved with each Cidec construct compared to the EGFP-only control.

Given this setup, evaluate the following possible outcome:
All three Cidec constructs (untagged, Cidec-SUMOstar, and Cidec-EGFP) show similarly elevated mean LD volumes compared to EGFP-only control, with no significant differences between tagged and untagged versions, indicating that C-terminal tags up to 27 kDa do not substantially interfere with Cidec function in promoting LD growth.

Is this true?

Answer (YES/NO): NO